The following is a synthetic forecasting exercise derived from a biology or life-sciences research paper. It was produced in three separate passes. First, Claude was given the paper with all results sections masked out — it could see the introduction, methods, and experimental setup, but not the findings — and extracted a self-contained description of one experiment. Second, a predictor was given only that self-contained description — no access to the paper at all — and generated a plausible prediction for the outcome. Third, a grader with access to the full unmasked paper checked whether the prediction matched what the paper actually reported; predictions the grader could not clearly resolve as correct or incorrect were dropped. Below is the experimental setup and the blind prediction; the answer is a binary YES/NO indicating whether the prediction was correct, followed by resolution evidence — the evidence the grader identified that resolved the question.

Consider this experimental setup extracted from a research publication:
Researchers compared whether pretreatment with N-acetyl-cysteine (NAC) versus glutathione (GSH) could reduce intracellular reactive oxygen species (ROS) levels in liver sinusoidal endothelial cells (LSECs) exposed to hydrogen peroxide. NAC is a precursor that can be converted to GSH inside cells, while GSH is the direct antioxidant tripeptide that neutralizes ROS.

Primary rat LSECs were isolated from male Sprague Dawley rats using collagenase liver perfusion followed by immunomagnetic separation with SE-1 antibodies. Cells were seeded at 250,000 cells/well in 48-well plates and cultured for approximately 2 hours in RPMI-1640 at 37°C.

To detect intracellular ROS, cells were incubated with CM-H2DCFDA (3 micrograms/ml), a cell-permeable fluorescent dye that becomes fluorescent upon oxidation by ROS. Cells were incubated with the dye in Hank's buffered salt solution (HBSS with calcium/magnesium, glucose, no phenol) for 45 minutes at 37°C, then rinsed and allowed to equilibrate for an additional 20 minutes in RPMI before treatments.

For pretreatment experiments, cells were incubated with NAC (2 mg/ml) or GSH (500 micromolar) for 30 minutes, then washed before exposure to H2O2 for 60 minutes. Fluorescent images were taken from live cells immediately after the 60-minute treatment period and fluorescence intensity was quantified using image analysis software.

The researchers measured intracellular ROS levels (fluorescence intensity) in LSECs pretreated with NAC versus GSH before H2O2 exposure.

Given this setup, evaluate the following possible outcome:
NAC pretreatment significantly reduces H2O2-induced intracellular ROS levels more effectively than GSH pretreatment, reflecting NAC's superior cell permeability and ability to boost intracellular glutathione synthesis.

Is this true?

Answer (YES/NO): YES